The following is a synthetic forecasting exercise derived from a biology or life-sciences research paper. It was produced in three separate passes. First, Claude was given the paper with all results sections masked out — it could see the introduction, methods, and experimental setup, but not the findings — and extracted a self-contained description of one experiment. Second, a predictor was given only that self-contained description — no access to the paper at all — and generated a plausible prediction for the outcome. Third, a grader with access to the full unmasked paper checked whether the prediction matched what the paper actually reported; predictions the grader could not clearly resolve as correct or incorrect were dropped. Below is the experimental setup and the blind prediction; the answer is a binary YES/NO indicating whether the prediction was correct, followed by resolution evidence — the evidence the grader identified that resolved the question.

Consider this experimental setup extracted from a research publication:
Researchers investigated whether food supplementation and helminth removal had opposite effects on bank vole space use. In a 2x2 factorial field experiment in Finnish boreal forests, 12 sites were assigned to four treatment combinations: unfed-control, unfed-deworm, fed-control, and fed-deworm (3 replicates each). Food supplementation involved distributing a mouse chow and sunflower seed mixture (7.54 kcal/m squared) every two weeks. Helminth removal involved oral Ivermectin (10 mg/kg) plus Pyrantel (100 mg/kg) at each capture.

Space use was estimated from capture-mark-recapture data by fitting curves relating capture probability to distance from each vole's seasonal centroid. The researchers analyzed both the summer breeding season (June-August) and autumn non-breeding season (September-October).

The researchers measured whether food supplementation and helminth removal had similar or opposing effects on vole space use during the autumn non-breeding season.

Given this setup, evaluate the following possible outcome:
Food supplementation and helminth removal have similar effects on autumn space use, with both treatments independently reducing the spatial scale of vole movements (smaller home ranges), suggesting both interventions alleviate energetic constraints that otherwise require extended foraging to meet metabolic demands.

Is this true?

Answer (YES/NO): NO